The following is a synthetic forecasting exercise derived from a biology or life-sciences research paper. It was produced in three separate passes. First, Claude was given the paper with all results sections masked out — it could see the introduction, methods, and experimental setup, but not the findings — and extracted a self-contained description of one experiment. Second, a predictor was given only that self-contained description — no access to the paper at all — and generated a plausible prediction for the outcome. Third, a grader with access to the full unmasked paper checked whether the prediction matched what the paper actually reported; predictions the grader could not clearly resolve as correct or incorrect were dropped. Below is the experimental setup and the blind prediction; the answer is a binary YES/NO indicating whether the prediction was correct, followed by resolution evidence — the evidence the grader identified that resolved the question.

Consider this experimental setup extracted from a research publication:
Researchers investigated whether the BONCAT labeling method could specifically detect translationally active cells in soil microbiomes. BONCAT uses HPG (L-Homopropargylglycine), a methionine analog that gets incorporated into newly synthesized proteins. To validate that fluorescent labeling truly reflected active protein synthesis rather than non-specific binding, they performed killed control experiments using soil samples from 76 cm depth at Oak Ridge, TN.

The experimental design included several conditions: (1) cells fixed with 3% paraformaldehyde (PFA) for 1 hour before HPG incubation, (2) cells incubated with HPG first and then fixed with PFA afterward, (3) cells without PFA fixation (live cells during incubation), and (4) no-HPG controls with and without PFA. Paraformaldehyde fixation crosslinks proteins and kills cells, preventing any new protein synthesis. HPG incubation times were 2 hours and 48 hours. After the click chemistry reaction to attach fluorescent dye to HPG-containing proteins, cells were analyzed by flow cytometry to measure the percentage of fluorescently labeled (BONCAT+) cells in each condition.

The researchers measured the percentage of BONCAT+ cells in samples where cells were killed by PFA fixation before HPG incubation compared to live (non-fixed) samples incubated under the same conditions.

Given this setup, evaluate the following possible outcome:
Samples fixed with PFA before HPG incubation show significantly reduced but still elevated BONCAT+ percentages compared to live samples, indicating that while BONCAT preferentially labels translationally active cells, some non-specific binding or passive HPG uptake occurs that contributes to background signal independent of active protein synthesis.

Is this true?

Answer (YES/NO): NO